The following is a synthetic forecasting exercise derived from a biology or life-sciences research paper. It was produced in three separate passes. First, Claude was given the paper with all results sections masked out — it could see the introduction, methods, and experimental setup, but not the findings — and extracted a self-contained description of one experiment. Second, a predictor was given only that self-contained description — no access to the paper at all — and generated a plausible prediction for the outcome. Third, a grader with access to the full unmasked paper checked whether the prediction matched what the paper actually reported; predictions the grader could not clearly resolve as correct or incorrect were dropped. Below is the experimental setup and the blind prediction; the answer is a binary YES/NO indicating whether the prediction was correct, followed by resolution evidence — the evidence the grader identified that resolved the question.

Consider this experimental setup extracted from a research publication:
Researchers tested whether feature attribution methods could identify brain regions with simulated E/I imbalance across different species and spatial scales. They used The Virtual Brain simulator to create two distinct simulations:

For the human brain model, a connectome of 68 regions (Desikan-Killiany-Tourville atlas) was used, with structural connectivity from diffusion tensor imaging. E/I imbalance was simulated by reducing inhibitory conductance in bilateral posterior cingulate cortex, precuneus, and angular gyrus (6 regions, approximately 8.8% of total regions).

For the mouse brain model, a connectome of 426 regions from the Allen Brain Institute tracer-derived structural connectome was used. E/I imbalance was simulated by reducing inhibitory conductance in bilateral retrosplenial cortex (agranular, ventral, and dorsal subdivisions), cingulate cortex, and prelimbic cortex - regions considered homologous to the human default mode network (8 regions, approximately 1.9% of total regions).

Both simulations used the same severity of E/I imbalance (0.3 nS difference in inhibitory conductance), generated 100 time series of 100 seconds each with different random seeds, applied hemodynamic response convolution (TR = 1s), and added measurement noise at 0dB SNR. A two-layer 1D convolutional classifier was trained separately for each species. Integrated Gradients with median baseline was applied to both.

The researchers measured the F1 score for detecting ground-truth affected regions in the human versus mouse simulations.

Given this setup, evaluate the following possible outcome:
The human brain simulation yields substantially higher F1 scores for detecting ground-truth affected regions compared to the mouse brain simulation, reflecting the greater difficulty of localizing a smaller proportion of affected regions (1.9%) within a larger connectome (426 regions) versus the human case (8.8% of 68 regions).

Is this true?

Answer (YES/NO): NO